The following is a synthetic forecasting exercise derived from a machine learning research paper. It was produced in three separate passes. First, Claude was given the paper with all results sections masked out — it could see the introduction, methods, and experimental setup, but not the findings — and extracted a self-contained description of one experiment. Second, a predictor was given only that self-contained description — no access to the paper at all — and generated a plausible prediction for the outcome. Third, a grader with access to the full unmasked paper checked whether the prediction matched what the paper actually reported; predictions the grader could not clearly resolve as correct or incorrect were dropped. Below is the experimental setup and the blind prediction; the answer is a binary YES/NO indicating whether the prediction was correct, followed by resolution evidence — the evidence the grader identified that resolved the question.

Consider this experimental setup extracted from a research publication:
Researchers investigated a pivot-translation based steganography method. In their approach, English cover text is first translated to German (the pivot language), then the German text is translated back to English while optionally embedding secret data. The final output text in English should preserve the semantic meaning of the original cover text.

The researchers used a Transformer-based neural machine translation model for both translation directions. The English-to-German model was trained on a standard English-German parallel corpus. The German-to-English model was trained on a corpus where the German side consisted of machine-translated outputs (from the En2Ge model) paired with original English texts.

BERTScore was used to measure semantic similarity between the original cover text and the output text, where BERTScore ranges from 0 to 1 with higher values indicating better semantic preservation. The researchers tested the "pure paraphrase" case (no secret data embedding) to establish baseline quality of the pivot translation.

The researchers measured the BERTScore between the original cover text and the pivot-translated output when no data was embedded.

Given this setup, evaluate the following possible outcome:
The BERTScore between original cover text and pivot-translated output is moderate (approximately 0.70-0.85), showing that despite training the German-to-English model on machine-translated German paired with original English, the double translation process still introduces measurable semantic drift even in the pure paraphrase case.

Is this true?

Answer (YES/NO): NO